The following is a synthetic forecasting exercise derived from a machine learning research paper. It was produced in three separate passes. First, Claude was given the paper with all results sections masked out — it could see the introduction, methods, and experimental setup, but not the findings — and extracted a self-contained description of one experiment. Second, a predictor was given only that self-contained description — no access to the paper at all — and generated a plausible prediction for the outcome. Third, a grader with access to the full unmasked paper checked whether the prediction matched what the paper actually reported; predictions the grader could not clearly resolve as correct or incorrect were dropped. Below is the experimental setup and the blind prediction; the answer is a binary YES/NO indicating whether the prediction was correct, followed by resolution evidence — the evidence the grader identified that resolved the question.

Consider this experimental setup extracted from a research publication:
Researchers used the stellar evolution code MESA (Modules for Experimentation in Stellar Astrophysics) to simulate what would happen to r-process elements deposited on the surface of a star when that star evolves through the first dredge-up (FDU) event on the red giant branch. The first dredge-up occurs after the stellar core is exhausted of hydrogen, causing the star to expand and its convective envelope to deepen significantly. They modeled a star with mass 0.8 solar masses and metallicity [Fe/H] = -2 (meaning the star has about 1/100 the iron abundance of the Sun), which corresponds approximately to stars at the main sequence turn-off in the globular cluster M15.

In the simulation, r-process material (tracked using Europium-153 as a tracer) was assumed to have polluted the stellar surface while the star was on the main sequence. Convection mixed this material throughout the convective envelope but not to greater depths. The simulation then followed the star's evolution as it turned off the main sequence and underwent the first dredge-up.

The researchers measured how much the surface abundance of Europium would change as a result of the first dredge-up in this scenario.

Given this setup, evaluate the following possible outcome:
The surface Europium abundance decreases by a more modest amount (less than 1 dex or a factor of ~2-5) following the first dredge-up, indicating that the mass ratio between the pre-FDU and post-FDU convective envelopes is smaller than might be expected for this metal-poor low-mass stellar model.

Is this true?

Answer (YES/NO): NO